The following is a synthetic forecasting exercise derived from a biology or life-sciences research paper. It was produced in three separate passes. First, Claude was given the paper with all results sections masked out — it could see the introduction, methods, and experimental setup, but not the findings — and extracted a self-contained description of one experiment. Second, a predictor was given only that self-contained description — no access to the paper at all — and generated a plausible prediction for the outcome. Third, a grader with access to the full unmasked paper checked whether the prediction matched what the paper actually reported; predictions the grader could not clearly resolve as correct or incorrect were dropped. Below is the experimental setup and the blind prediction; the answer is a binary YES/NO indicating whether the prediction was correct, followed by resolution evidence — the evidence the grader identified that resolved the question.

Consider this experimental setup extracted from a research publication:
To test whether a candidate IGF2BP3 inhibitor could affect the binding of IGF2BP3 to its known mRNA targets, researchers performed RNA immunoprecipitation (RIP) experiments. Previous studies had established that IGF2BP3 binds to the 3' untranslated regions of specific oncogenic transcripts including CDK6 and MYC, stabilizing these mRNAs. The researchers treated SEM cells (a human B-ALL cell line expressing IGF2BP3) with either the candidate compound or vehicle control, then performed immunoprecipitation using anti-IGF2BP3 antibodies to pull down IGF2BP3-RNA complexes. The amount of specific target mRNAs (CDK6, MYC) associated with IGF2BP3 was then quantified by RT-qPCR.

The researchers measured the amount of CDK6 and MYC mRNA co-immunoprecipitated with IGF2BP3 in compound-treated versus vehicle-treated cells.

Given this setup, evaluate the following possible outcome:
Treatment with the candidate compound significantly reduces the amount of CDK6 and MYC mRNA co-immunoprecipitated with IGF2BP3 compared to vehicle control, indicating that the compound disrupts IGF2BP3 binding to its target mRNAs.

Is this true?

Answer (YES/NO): YES